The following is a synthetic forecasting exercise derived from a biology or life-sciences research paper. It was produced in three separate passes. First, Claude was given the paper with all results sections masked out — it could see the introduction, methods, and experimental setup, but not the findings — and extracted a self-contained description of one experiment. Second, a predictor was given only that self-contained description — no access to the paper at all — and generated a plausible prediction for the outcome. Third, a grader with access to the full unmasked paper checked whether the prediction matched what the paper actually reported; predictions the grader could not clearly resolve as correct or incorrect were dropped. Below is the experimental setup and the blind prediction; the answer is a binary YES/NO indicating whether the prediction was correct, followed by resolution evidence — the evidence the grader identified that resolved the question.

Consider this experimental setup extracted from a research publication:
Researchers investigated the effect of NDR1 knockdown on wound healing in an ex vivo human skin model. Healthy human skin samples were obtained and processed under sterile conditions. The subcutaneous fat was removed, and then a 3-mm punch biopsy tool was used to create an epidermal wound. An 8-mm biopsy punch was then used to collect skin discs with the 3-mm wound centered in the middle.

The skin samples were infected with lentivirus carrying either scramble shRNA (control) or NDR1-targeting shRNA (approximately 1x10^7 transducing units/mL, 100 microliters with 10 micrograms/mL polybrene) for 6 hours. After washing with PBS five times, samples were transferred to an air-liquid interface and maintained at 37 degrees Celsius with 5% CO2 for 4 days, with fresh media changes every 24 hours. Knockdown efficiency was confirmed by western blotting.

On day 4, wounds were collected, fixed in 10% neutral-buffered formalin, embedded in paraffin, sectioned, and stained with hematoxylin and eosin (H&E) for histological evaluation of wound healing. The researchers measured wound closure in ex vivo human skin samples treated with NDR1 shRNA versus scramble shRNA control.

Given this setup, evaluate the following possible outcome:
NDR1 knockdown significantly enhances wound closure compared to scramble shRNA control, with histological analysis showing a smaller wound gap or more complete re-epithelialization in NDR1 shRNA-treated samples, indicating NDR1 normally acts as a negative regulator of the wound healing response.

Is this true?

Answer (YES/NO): NO